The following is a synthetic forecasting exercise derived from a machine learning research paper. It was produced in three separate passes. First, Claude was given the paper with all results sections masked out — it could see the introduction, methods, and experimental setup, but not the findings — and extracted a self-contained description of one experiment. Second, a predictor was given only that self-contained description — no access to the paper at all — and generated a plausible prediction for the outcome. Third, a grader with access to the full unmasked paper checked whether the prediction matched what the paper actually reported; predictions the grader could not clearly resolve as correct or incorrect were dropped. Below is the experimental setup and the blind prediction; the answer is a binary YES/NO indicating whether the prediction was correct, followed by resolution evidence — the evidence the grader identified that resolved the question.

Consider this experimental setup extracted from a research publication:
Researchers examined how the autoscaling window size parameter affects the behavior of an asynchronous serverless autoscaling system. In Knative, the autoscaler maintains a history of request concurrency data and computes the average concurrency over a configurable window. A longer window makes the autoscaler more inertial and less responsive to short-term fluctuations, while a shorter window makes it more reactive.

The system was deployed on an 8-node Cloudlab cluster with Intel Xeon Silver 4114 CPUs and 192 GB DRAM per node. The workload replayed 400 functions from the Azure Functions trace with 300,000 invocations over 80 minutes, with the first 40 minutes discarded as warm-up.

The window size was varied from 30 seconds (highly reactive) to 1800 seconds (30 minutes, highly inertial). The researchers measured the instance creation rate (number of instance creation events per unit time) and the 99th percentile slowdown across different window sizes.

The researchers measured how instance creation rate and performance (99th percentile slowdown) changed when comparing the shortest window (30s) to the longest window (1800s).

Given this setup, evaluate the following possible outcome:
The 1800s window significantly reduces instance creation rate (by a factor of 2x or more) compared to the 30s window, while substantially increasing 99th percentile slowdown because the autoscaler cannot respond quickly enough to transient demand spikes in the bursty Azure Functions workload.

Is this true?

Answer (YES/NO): NO